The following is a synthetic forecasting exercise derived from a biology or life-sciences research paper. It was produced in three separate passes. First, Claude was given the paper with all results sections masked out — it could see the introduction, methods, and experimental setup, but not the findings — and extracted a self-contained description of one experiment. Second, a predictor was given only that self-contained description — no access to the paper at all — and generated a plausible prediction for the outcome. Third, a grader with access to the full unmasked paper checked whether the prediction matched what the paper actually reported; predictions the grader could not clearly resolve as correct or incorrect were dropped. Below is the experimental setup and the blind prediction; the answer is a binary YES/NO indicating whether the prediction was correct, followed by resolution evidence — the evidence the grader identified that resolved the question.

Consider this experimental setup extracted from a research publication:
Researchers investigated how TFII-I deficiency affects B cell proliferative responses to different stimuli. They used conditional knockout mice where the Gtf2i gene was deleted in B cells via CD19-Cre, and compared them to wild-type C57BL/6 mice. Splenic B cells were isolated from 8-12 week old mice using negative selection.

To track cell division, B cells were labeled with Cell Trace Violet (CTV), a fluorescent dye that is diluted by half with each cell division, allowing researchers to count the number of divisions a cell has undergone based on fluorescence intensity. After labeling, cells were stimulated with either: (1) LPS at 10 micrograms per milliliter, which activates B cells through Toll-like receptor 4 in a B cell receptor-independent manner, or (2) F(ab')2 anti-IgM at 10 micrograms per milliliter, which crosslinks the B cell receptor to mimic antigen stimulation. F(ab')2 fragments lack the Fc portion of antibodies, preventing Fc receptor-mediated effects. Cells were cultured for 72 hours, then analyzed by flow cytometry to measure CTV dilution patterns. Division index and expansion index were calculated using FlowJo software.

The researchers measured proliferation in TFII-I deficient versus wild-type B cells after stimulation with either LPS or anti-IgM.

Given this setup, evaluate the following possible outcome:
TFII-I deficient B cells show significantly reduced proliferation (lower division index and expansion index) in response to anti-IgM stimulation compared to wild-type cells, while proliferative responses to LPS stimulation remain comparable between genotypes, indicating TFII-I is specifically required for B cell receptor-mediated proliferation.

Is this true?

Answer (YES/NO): NO